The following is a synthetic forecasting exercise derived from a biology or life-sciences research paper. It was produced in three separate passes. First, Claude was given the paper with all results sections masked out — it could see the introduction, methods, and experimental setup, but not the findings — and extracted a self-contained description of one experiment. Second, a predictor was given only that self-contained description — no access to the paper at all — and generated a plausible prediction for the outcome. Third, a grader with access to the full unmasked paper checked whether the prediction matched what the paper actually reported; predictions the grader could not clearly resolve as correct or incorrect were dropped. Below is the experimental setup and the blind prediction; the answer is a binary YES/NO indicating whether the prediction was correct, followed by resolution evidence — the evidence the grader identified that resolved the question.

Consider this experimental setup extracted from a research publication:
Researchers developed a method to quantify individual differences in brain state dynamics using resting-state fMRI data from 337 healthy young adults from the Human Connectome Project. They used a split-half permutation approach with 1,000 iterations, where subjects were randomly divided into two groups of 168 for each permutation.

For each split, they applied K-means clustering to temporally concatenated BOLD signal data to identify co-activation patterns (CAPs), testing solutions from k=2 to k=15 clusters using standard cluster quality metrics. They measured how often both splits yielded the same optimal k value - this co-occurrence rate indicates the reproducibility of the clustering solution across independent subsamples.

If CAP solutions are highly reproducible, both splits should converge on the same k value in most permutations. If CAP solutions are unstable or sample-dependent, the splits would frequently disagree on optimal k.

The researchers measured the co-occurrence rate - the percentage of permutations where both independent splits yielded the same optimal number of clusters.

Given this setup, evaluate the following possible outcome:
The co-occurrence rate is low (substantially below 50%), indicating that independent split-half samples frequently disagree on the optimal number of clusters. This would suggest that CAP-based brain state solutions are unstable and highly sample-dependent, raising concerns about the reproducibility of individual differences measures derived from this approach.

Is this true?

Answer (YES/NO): NO